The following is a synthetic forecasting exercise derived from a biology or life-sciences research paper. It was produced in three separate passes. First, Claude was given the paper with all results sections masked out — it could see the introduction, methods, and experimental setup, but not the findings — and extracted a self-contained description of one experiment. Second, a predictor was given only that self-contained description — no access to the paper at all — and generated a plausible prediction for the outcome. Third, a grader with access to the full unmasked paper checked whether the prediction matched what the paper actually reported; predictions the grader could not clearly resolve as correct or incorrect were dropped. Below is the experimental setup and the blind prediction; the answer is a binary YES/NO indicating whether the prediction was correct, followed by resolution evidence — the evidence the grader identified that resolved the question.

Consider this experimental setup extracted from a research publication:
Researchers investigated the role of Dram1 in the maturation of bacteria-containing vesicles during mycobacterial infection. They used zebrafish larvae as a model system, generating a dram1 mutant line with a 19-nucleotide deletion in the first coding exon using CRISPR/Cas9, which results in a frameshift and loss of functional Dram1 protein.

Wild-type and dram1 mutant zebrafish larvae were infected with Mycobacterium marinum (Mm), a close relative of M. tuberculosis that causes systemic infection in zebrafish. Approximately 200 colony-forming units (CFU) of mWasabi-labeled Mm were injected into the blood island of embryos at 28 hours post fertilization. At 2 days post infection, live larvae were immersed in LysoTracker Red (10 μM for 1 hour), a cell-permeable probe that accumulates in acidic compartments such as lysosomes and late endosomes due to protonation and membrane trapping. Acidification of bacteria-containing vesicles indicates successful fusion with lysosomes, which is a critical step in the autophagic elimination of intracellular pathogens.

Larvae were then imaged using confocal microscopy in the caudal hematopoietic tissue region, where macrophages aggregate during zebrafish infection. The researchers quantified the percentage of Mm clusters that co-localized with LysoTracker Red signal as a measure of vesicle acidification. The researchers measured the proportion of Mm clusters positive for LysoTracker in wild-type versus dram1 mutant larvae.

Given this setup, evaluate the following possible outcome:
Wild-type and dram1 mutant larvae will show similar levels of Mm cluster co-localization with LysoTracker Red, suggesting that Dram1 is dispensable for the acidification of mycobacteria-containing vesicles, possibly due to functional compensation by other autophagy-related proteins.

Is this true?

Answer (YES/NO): NO